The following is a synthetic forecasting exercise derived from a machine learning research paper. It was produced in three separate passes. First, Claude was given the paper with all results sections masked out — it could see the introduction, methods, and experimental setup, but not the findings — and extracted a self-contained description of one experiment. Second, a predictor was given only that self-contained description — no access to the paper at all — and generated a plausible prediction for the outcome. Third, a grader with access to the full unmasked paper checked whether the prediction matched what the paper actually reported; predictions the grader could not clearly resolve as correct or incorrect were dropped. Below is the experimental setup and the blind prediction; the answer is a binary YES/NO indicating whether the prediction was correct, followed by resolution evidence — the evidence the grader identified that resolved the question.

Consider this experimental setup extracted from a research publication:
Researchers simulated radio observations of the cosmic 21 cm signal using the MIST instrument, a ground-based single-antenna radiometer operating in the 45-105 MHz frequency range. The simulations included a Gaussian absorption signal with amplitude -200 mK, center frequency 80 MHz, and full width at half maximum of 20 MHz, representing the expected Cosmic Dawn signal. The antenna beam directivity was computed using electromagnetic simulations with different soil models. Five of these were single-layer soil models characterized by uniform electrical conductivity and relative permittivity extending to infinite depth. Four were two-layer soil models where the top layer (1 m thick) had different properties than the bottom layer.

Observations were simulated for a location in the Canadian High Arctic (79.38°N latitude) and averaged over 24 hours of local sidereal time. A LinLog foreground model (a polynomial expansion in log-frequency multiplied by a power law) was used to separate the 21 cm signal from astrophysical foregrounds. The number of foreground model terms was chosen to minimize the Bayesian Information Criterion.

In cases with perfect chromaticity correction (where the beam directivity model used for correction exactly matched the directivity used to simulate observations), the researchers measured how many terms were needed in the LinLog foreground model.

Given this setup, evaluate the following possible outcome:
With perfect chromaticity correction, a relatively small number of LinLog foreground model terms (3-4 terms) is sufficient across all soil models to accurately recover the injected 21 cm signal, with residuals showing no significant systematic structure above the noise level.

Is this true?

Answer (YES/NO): NO